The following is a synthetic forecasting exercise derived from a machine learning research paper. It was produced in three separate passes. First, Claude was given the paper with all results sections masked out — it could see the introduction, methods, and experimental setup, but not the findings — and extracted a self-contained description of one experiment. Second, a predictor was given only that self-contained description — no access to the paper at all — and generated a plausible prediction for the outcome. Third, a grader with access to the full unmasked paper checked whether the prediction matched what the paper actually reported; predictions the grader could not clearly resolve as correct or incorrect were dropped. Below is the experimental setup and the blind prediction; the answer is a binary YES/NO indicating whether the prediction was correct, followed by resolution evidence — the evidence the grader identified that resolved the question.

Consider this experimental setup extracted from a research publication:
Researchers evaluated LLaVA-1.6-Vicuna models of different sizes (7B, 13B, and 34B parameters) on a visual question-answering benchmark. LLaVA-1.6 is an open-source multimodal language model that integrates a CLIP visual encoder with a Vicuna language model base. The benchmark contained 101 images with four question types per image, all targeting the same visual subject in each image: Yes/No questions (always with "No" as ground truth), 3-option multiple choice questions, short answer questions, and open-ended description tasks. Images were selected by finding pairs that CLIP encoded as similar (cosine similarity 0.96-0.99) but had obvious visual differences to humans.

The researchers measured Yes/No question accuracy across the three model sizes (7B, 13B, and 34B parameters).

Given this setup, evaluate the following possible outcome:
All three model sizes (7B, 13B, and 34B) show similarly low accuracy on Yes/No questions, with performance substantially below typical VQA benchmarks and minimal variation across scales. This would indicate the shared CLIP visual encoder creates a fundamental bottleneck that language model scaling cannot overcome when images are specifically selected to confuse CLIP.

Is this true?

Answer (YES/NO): NO